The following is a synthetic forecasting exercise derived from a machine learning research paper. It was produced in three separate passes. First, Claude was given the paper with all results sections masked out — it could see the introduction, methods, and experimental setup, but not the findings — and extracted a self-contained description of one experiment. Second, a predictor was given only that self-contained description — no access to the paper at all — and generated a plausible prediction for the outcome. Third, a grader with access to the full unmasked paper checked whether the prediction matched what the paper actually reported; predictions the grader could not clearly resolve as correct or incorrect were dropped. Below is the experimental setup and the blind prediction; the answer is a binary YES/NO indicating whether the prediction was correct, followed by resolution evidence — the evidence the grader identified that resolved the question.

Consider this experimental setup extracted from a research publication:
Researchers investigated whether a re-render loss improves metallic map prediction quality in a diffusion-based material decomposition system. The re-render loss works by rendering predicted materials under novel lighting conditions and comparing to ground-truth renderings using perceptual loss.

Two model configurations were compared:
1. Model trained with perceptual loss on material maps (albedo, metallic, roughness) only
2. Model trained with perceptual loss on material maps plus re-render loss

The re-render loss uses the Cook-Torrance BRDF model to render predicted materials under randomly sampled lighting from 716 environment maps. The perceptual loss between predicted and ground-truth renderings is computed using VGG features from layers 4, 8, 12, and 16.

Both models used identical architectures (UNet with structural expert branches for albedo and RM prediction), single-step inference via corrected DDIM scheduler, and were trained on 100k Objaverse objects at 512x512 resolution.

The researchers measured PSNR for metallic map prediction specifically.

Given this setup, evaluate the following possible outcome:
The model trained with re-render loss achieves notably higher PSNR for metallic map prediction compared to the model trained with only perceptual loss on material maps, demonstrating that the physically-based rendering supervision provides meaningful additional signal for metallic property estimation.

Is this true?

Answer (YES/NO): NO